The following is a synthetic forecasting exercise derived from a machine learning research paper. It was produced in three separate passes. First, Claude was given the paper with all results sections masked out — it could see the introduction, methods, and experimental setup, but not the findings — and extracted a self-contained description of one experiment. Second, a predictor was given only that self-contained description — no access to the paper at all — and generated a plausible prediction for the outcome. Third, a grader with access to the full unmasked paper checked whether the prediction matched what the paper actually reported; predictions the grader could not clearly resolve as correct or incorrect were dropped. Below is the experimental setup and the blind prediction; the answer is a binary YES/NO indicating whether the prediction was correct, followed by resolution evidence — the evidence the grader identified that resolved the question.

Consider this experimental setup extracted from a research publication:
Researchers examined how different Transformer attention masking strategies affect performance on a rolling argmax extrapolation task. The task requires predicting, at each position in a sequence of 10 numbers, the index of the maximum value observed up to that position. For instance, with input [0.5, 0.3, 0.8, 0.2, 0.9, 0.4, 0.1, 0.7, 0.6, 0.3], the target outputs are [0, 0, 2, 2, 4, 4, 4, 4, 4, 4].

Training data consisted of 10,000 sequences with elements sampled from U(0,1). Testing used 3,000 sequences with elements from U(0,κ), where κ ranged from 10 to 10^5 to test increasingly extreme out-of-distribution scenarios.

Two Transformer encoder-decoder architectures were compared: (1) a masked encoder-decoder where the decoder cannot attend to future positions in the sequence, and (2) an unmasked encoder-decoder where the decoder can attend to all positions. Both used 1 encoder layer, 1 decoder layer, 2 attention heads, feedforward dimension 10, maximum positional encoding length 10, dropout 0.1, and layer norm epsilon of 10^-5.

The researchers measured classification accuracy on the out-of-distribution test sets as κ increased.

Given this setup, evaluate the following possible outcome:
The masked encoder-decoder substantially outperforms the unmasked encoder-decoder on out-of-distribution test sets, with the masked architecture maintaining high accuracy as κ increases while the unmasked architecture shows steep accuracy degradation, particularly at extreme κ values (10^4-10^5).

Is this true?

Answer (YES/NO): NO